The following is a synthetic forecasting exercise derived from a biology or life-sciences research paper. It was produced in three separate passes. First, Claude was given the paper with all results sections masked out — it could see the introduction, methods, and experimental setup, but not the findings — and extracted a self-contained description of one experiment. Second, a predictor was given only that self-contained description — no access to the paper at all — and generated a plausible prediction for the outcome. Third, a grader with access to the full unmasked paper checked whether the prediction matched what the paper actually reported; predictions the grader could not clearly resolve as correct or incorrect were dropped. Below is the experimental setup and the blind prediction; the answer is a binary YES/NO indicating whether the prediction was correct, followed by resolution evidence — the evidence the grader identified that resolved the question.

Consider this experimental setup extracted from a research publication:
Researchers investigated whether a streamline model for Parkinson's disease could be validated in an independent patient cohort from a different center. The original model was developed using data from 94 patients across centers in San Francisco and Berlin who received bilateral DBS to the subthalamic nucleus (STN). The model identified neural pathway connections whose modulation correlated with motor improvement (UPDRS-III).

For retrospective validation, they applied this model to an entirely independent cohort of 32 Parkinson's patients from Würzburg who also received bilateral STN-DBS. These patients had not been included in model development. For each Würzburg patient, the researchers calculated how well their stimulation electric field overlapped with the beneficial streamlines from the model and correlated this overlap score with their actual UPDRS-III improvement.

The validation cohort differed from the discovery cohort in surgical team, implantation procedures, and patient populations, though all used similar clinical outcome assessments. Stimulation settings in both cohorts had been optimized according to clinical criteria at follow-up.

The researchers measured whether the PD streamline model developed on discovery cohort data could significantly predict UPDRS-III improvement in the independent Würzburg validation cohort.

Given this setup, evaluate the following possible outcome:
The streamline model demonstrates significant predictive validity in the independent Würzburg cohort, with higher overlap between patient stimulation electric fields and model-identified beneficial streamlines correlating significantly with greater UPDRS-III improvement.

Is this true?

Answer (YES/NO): YES